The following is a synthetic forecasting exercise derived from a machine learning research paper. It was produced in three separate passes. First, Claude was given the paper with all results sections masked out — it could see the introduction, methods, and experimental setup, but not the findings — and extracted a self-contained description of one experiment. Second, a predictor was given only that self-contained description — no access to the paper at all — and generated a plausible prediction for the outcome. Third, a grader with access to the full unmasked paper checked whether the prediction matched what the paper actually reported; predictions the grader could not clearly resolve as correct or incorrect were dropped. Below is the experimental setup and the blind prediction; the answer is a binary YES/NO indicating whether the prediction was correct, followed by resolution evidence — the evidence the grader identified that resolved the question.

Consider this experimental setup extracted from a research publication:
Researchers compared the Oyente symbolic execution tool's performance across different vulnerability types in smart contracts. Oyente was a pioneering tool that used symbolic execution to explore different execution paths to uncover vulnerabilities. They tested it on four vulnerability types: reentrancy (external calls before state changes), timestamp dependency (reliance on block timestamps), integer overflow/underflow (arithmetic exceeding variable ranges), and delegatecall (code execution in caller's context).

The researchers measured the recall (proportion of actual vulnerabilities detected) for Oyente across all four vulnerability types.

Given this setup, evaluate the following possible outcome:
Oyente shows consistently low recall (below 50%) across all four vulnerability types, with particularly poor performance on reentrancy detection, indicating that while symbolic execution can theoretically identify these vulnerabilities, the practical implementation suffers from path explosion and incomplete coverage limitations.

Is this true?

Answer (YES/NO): NO